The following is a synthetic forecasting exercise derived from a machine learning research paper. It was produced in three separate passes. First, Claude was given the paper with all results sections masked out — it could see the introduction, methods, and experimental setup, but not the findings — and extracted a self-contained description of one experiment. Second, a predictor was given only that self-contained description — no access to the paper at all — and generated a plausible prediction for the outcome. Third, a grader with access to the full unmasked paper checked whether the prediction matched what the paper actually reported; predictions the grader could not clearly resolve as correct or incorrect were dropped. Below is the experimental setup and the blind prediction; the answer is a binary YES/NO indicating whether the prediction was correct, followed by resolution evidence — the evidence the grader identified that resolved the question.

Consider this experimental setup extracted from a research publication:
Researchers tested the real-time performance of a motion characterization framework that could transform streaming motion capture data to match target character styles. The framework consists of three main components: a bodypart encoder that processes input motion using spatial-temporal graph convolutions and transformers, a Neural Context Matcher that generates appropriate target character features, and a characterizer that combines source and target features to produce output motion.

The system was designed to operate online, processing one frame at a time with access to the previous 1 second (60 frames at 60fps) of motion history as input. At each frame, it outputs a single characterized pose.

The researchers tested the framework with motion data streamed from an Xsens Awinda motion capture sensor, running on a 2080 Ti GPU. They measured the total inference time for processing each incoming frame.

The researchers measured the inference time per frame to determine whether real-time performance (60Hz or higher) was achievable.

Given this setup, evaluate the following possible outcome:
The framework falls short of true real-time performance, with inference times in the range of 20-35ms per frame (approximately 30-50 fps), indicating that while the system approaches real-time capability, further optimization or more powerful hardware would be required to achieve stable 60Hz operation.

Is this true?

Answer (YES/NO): NO